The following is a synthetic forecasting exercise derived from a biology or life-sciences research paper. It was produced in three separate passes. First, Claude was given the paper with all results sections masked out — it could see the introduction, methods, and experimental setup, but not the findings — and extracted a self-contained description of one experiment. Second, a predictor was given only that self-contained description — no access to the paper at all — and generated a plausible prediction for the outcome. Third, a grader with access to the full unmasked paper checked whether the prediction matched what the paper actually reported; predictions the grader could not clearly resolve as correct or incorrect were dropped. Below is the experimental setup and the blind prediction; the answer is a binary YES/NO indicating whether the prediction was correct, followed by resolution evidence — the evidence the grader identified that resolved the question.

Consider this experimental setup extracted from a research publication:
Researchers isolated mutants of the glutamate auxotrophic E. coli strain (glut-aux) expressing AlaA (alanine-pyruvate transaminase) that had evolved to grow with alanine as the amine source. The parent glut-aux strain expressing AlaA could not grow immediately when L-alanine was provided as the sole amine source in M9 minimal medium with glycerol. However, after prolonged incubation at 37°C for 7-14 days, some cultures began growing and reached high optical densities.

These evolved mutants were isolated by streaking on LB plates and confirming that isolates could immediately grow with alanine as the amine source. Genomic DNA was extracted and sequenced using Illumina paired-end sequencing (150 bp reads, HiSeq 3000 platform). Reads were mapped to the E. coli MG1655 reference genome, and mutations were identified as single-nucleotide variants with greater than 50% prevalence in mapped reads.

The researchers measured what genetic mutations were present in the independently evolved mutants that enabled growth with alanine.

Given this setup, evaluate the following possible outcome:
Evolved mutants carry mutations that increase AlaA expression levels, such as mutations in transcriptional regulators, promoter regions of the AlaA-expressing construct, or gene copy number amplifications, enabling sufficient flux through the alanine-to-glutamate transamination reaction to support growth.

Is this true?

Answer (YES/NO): NO